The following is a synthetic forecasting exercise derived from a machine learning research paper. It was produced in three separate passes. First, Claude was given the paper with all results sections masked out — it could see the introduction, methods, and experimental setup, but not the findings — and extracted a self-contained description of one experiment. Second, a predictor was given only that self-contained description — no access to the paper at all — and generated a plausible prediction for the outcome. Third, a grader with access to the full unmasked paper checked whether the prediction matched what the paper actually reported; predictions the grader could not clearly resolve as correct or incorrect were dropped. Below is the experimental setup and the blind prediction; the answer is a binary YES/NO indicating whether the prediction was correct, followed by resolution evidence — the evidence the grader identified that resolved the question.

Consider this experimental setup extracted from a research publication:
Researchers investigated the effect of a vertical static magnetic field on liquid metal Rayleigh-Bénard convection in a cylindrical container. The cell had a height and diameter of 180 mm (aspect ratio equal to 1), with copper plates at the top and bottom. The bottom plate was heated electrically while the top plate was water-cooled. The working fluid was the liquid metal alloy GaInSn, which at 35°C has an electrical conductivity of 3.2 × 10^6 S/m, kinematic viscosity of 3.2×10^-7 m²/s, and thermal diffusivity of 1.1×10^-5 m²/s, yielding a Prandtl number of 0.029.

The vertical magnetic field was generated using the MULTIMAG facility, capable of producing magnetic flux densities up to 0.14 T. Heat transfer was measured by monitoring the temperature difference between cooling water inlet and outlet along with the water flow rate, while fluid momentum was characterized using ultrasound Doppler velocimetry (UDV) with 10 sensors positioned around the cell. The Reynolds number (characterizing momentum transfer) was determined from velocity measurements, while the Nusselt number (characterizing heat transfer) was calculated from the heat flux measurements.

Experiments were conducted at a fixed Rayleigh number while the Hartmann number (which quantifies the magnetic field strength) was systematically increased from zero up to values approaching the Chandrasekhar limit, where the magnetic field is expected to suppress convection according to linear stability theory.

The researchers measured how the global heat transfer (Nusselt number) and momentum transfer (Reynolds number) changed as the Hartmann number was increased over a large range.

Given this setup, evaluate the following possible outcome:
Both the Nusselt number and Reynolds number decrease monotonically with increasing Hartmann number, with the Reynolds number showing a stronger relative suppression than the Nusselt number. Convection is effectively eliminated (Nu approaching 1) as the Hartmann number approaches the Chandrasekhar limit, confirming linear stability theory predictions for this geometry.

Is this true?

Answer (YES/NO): NO